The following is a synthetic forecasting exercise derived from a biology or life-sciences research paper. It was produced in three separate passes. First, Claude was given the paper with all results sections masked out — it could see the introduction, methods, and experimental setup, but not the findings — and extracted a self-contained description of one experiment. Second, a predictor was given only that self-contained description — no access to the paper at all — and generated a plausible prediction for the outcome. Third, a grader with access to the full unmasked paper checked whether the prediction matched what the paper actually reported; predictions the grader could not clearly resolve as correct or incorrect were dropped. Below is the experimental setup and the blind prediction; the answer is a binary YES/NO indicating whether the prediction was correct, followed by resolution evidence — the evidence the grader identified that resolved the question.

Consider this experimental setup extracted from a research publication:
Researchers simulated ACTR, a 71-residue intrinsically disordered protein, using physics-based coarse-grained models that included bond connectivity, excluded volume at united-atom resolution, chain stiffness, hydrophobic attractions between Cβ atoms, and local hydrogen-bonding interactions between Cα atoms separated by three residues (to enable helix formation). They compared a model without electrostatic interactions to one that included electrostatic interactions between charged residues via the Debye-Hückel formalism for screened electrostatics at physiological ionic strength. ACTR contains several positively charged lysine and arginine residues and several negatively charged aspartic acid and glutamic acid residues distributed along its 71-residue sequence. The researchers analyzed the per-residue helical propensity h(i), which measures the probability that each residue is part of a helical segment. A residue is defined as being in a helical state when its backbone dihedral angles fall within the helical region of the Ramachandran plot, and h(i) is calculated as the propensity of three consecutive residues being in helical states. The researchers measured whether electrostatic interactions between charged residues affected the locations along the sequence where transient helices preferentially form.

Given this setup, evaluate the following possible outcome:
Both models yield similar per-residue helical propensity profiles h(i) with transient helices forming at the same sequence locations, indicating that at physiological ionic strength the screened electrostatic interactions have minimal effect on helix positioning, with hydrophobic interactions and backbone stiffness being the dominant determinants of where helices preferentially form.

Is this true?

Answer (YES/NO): NO